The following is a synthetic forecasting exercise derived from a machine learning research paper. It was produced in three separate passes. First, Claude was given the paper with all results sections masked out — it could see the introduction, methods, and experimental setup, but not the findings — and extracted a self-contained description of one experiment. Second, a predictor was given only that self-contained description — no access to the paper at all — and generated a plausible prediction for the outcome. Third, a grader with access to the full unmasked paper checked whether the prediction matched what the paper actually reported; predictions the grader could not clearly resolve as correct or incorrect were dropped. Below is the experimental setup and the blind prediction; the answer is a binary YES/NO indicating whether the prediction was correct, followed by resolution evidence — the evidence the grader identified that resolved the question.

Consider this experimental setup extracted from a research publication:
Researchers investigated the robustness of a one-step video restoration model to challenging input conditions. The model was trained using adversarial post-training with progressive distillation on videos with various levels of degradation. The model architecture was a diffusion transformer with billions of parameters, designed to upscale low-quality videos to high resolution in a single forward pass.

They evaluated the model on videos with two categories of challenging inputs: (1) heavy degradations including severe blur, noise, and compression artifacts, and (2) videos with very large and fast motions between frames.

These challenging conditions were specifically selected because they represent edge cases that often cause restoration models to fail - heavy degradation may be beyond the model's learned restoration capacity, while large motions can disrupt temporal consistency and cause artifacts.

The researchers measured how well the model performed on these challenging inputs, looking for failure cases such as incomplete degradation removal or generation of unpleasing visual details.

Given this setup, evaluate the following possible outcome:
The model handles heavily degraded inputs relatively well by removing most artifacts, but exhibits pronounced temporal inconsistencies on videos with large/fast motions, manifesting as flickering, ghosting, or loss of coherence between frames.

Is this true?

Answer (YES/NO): NO